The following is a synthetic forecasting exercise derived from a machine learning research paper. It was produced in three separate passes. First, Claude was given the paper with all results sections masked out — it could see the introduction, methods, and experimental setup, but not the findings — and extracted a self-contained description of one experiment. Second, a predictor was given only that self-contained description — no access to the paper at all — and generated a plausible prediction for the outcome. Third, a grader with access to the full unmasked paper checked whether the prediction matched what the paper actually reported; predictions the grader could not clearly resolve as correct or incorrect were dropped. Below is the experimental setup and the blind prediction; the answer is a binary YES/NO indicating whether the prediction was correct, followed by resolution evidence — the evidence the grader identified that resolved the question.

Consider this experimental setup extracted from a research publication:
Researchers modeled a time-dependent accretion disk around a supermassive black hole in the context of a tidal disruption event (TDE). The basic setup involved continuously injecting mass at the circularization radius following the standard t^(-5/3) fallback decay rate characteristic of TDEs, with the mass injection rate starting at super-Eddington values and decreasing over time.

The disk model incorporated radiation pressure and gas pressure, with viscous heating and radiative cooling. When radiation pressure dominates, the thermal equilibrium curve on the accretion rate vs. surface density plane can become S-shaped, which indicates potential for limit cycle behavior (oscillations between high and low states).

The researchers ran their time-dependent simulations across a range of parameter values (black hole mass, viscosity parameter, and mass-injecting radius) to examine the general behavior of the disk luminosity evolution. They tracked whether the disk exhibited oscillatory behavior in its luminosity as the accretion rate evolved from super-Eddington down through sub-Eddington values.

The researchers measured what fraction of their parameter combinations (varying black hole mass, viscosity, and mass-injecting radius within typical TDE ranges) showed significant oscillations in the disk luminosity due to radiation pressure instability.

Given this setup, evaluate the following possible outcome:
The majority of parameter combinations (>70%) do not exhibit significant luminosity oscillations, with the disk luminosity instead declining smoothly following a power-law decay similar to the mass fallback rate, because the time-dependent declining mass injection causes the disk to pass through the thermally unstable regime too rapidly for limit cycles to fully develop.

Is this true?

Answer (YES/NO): NO